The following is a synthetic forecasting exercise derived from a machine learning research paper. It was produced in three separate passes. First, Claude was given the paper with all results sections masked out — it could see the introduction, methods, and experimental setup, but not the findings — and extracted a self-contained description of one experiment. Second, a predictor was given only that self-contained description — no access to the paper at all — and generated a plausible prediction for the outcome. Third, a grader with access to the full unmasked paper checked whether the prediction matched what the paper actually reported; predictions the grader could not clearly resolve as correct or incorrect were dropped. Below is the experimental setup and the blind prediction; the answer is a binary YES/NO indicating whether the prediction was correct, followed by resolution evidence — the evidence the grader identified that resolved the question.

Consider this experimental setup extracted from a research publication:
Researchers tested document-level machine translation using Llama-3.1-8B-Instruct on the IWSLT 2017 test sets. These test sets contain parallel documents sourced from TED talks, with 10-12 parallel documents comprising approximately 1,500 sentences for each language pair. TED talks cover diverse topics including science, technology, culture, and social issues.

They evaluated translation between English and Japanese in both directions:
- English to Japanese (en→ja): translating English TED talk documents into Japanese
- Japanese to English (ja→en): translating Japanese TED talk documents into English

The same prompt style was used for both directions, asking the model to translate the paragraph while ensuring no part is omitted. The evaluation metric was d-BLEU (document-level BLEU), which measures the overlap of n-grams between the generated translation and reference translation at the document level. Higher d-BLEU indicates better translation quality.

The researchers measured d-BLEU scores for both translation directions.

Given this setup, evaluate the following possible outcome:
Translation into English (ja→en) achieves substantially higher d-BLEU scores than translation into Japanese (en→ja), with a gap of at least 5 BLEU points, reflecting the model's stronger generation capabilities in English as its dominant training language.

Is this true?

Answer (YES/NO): NO